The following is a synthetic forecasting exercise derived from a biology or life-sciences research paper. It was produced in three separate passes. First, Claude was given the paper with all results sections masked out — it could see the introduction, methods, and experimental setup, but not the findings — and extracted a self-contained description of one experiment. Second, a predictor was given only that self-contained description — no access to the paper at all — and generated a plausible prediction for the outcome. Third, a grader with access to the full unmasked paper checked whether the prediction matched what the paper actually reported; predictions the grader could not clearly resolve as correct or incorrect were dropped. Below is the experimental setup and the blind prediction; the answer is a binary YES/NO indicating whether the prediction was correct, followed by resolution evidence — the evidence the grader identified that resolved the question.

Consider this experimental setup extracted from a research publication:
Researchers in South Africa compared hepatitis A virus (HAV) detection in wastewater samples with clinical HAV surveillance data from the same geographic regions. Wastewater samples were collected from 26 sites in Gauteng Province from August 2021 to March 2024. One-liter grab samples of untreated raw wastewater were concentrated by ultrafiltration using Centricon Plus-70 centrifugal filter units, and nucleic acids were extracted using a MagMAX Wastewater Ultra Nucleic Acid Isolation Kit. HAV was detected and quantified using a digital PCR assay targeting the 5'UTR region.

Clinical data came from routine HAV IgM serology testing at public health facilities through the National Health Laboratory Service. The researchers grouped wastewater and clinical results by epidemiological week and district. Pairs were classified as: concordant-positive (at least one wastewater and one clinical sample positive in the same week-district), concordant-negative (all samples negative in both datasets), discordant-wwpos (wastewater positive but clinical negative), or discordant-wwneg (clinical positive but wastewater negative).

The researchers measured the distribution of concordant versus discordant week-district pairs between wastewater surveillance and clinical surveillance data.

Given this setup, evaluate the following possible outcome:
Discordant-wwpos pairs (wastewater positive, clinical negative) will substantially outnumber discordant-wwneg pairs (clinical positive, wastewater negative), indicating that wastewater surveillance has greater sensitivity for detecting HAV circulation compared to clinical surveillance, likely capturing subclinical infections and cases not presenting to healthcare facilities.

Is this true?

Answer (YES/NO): NO